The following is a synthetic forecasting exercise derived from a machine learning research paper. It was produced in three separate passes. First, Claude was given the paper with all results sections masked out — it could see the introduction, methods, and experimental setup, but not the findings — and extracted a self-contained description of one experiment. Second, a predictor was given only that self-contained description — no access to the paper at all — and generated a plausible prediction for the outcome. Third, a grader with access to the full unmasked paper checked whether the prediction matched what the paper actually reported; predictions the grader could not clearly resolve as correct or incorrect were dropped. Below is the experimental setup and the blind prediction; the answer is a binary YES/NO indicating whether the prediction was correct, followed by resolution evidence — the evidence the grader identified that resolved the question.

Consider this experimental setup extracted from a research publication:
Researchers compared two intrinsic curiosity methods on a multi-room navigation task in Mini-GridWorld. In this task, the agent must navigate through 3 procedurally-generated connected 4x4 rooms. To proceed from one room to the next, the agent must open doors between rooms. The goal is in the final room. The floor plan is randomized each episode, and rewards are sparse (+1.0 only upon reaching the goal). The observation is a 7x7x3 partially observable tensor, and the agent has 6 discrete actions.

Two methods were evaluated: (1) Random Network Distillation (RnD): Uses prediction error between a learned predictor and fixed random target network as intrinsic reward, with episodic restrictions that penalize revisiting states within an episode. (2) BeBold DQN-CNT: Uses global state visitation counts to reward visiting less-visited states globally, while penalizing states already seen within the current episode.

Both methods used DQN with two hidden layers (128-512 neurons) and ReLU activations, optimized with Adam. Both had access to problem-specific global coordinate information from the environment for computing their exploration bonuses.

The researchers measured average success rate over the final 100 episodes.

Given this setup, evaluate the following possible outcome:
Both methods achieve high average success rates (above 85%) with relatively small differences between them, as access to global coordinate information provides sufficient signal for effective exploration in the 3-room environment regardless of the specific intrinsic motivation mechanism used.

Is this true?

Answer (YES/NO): YES